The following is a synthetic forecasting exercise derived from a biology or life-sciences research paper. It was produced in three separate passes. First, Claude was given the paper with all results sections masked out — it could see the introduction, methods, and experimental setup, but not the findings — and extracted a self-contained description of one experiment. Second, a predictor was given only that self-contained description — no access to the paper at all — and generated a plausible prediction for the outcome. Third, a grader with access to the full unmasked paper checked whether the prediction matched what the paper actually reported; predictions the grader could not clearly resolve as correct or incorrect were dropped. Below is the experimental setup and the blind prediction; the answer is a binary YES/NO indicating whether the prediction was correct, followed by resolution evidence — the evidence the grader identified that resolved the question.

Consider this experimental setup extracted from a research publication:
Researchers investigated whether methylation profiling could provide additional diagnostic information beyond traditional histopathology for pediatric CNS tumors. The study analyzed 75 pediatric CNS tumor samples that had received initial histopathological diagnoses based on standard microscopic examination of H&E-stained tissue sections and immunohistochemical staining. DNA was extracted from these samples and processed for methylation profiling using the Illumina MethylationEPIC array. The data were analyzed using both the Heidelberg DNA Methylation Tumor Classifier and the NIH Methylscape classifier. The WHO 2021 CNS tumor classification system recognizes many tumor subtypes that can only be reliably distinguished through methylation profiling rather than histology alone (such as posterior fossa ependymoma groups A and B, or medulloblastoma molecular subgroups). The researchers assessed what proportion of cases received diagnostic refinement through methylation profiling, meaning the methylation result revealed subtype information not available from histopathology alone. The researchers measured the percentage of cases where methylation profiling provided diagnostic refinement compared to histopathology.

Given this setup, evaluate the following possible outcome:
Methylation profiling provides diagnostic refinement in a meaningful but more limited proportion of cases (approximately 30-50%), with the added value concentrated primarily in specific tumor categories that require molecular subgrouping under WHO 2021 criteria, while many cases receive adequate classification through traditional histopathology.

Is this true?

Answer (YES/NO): NO